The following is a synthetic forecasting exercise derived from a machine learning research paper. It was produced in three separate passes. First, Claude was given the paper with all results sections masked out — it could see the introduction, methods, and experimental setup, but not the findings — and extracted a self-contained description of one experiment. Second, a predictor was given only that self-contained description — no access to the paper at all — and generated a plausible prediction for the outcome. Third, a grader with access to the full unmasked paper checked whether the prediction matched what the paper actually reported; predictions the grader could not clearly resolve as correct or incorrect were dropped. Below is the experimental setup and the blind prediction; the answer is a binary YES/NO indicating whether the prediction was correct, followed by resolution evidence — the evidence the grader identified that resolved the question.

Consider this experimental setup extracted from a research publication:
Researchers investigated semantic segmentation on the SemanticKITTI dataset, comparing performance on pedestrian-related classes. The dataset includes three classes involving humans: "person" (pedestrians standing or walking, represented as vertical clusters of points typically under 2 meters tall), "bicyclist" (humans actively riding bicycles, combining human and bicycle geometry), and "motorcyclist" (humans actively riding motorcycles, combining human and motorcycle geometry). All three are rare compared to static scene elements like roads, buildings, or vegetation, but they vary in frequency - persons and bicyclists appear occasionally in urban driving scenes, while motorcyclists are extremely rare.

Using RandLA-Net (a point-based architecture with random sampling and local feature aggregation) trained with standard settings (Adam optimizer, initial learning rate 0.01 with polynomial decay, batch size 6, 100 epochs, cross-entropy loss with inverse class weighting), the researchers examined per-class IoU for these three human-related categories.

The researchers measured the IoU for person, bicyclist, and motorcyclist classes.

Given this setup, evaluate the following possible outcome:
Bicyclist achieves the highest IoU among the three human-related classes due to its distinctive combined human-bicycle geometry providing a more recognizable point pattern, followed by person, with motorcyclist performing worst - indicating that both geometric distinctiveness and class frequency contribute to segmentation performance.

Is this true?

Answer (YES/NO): YES